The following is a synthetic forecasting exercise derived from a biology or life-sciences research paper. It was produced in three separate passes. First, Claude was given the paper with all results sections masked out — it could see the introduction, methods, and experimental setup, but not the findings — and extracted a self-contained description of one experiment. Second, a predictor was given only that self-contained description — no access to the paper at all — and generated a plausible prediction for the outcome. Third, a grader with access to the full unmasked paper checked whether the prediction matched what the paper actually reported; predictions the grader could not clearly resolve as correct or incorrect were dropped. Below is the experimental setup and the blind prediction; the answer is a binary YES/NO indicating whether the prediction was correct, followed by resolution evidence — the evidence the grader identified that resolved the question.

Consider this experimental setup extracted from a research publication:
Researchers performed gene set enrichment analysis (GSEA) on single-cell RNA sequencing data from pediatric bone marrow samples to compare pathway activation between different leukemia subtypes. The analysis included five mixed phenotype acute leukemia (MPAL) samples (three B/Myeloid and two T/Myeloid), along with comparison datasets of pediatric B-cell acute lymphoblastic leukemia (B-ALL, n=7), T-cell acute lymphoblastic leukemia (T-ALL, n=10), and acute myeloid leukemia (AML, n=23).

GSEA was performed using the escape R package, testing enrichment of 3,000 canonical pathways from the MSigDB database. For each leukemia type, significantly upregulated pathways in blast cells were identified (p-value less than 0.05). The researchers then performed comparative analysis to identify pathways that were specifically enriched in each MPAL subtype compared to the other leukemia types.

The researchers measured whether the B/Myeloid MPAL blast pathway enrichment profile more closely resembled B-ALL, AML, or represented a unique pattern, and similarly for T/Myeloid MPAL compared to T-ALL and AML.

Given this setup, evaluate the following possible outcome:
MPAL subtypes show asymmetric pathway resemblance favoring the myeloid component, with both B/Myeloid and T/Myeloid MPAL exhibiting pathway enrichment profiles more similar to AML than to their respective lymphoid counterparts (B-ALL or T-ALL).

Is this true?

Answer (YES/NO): NO